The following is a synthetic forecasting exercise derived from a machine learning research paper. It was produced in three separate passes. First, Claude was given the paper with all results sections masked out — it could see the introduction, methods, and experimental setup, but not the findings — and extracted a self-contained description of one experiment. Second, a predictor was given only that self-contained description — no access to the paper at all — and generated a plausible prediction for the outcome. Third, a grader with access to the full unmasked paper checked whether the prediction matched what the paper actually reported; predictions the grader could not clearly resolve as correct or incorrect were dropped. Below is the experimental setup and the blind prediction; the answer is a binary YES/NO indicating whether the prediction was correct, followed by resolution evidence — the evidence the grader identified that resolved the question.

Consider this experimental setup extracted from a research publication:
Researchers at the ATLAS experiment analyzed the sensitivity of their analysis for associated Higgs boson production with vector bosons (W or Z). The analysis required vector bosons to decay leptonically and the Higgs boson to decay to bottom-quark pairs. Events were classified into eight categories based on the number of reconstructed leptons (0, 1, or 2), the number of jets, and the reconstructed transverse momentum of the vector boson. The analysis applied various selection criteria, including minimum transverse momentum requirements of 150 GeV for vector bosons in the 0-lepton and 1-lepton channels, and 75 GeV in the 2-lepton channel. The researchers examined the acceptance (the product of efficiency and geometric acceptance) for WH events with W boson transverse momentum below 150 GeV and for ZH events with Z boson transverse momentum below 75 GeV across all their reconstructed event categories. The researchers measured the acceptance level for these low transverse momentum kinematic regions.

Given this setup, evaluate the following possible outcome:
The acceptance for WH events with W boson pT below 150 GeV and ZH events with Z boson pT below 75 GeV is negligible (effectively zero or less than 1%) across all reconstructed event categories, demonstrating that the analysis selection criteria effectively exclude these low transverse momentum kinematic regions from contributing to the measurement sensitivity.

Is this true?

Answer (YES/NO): YES